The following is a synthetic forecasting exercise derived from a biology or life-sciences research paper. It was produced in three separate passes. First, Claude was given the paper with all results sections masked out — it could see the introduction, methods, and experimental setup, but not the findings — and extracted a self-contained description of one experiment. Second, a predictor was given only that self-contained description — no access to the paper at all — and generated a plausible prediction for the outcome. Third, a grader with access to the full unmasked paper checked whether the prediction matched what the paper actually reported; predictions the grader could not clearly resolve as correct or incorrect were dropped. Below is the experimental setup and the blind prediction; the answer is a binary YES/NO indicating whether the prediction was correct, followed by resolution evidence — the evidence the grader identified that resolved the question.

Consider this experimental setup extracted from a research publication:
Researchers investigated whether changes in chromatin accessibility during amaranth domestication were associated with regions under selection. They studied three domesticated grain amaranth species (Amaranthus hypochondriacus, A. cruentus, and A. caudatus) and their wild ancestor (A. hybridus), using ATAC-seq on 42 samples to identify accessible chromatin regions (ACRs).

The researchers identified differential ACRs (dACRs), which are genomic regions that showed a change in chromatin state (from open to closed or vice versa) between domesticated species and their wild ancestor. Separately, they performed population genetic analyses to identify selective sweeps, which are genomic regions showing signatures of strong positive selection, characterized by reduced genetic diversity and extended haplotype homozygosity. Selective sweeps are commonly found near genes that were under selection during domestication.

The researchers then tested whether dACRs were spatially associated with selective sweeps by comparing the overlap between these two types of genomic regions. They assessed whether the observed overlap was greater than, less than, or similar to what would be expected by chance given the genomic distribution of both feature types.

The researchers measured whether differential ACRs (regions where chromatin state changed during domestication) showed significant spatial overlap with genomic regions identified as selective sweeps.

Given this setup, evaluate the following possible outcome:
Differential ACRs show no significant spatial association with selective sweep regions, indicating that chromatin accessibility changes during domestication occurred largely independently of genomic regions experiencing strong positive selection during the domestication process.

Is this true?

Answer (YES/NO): NO